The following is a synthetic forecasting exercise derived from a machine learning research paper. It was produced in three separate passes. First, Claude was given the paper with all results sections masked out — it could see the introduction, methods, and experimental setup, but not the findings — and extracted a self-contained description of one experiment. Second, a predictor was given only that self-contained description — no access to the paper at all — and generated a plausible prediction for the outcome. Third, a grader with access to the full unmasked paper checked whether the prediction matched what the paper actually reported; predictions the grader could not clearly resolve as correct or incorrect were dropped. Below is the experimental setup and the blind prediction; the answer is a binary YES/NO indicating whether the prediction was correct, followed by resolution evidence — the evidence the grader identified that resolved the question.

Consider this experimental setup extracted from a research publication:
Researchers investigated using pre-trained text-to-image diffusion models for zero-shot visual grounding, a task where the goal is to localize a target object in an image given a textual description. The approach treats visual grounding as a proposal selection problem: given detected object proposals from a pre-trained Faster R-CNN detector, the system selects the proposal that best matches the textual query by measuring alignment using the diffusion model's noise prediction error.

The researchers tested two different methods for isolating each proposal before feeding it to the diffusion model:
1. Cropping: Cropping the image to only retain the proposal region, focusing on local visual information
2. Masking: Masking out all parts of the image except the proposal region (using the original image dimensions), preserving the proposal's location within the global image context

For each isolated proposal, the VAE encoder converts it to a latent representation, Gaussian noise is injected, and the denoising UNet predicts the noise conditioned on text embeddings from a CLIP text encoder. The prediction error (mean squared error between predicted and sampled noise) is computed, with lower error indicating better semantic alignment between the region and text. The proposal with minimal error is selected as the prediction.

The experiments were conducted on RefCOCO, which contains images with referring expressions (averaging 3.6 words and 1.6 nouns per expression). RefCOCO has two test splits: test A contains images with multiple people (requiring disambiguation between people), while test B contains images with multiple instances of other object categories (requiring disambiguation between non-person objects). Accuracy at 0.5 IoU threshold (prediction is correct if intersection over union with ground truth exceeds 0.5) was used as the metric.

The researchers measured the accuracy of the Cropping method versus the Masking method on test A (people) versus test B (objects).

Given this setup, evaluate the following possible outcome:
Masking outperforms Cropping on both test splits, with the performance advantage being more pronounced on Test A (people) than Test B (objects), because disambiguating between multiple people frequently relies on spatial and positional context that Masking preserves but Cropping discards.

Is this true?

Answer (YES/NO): NO